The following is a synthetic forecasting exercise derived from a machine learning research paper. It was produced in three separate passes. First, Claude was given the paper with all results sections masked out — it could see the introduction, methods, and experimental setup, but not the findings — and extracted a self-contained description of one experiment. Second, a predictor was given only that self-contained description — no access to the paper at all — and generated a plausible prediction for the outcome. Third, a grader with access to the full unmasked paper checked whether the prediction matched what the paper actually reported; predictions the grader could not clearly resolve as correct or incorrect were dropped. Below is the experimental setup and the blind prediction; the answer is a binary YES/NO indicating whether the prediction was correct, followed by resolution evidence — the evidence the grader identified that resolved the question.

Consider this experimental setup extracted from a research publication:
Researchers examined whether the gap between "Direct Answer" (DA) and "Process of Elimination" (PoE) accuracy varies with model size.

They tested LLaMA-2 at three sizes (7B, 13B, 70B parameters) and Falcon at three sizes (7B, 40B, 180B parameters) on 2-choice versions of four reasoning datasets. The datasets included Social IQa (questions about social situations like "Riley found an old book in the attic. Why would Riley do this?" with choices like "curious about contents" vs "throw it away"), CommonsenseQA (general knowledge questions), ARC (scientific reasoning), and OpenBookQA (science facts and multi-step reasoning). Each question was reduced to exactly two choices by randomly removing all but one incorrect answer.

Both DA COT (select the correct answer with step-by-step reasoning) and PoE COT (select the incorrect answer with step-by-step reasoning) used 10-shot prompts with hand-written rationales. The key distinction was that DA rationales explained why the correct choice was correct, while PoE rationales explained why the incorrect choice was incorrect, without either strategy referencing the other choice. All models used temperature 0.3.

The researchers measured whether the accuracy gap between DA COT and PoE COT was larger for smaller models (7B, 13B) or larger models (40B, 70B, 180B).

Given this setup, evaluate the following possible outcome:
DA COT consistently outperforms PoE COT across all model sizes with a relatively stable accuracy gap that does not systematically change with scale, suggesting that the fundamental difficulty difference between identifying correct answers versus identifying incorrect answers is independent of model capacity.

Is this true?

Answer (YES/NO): NO